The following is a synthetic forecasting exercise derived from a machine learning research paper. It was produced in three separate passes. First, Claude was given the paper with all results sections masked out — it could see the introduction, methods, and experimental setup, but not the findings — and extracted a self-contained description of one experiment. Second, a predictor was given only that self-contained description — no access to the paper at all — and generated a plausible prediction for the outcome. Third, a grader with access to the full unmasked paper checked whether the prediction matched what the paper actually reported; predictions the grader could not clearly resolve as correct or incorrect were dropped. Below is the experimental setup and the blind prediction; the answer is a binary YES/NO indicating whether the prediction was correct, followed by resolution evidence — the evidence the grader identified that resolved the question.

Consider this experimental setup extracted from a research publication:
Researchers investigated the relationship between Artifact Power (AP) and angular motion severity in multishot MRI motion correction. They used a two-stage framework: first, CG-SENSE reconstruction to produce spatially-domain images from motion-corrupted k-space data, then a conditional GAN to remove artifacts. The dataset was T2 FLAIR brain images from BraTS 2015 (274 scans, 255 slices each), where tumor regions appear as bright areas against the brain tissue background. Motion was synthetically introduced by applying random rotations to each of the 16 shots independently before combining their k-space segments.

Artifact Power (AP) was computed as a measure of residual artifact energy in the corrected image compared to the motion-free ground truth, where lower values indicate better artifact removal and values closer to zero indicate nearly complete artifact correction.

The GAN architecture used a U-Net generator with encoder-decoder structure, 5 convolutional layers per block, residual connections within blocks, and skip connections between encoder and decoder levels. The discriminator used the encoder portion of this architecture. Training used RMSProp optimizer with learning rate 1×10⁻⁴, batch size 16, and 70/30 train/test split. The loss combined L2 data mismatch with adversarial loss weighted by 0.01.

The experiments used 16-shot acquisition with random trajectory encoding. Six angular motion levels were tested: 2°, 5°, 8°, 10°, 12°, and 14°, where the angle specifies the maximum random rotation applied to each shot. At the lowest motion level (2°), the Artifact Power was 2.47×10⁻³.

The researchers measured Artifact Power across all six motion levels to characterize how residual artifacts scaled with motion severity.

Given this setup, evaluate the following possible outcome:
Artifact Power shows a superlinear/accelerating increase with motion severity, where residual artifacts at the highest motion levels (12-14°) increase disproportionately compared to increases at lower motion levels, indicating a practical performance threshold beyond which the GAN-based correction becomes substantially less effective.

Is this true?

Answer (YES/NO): NO